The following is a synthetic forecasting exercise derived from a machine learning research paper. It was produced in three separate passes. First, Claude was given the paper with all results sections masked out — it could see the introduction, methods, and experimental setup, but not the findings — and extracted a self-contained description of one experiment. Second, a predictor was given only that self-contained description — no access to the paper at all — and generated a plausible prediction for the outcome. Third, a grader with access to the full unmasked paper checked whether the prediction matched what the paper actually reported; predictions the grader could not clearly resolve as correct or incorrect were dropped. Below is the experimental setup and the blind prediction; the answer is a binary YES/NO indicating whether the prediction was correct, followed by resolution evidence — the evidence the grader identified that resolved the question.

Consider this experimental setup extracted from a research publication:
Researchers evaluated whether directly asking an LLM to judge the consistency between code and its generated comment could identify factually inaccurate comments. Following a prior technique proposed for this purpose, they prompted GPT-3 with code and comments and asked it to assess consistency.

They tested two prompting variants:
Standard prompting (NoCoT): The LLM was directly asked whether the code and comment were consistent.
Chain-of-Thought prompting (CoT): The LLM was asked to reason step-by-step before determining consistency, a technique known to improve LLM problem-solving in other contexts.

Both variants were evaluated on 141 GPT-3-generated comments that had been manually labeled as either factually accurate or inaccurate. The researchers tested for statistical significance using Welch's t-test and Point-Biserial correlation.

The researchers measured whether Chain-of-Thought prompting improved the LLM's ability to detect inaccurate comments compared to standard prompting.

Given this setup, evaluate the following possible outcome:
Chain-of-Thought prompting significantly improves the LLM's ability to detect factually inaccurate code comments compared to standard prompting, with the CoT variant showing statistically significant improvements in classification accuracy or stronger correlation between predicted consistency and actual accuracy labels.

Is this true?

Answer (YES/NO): NO